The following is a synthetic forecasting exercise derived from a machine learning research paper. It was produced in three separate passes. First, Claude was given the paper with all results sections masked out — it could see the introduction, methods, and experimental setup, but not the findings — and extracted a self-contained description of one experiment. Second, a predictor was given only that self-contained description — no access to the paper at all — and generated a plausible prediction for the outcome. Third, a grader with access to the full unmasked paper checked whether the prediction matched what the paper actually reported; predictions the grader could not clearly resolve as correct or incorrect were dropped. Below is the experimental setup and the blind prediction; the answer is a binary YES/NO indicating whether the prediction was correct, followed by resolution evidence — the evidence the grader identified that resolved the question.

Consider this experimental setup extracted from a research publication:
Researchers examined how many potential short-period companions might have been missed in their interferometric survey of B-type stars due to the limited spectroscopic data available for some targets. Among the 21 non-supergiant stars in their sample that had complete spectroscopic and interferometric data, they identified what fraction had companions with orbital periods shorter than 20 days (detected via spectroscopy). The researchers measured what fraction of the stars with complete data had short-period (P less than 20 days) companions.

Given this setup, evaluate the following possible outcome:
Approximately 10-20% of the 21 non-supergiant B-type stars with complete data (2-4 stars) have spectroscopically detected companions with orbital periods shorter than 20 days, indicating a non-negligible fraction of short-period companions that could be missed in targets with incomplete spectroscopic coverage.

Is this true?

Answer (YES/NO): NO